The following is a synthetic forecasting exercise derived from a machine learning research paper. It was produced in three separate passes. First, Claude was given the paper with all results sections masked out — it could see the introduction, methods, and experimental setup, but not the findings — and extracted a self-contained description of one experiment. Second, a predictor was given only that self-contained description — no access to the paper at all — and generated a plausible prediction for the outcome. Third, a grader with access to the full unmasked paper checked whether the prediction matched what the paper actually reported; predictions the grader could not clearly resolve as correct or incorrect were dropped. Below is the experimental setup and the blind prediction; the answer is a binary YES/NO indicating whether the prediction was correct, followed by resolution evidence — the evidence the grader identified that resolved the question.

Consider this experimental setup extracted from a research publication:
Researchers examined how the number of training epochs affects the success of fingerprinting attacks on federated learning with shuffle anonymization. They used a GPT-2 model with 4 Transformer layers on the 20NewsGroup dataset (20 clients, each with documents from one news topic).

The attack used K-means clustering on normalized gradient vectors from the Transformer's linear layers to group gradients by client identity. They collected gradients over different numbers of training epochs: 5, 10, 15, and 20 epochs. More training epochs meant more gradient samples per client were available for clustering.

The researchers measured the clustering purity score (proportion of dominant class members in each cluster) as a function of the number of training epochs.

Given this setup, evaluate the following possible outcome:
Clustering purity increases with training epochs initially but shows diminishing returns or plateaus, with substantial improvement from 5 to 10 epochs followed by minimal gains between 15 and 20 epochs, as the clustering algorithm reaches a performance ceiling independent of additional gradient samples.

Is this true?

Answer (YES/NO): NO